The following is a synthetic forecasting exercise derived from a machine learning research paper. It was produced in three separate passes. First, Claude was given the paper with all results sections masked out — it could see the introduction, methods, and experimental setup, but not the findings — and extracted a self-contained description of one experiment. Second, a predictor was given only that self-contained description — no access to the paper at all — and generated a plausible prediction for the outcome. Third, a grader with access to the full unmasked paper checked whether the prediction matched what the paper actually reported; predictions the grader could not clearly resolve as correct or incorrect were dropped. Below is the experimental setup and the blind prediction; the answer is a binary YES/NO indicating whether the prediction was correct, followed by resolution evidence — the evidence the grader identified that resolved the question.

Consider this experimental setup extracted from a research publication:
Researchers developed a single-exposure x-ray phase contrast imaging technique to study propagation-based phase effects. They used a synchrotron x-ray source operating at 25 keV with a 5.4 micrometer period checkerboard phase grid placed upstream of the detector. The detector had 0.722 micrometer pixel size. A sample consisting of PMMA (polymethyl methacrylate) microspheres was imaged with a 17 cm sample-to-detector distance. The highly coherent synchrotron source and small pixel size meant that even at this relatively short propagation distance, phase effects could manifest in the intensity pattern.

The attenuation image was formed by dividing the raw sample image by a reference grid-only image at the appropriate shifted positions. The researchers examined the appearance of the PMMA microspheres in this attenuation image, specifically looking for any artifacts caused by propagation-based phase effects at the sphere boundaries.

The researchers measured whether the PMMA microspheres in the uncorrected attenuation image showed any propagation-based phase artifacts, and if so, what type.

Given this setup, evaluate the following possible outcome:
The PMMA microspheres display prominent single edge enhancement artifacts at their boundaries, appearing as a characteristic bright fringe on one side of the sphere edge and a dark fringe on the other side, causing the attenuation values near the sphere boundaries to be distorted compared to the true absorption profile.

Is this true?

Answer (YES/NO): NO